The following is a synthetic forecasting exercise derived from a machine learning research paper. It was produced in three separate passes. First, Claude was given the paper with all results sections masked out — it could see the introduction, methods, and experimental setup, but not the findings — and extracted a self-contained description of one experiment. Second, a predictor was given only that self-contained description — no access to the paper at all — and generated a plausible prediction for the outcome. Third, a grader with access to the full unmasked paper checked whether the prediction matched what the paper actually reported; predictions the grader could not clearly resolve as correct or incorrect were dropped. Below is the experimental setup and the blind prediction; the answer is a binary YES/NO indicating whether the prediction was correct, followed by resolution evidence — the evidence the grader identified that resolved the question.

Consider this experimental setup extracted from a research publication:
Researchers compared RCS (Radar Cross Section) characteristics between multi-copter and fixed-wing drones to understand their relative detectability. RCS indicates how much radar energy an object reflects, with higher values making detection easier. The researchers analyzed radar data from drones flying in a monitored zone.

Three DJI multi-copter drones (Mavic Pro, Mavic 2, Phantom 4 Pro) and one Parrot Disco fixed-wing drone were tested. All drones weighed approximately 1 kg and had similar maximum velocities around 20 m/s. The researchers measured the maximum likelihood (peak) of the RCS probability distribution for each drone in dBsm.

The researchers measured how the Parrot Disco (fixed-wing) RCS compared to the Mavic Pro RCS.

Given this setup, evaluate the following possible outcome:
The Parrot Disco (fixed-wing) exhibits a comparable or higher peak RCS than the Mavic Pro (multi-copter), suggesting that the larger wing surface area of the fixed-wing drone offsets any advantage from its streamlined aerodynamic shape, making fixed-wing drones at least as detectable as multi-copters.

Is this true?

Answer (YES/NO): YES